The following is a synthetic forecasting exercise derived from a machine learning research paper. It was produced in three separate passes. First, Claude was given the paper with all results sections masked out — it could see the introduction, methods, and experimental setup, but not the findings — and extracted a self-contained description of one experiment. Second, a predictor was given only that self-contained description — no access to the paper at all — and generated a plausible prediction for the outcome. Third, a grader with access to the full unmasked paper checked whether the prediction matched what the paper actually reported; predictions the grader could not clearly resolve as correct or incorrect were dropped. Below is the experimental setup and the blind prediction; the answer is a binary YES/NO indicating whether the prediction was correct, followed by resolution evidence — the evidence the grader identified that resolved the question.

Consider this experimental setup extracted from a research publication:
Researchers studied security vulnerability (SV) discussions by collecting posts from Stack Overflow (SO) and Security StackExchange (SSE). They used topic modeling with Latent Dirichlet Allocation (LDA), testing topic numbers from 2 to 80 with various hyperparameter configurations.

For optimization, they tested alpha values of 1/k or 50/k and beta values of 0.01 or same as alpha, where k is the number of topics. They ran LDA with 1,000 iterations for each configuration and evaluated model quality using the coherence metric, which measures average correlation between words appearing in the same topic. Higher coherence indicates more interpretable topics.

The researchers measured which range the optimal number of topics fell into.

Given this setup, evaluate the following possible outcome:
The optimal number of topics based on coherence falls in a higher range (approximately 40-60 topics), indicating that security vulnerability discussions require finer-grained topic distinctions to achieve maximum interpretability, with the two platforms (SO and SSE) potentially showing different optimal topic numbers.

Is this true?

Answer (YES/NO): NO